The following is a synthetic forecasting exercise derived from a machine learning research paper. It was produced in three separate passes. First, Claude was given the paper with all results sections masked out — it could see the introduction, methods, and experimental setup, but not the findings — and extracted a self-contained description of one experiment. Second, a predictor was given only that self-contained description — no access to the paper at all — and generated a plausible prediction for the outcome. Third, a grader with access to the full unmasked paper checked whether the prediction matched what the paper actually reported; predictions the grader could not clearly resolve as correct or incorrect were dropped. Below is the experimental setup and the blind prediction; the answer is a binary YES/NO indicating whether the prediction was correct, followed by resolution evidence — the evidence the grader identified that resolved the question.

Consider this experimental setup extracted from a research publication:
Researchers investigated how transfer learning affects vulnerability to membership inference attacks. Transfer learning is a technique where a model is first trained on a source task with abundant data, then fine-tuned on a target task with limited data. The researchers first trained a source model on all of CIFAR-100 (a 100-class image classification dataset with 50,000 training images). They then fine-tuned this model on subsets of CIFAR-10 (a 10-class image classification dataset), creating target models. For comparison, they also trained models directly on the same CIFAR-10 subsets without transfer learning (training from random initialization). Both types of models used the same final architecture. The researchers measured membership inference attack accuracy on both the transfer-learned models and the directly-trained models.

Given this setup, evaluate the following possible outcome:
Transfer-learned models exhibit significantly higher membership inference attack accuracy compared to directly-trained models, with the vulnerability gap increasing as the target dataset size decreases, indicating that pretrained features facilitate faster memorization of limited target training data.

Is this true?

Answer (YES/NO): NO